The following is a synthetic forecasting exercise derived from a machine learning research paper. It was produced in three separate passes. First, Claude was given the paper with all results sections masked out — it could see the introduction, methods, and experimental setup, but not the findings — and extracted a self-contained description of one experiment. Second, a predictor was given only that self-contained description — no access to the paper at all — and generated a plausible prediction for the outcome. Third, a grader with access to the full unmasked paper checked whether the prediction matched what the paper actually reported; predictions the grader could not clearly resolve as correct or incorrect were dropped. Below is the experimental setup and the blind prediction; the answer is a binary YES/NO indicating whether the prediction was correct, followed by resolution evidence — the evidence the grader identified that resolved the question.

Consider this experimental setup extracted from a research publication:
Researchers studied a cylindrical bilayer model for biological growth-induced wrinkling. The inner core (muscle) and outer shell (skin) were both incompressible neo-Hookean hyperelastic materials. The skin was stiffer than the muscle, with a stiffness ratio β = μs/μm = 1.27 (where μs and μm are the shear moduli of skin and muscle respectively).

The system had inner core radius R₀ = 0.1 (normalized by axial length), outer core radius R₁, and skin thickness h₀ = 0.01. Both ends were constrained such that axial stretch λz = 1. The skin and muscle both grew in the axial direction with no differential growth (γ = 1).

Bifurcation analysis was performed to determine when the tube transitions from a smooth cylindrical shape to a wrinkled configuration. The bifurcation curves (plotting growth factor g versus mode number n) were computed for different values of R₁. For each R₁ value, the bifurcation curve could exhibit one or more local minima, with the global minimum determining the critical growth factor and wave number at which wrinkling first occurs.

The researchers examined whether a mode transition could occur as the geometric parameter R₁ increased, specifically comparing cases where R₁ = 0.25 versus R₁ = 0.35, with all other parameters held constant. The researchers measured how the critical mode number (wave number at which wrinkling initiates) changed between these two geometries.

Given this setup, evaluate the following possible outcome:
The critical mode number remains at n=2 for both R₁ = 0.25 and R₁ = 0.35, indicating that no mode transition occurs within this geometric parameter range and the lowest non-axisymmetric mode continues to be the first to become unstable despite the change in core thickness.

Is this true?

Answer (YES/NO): NO